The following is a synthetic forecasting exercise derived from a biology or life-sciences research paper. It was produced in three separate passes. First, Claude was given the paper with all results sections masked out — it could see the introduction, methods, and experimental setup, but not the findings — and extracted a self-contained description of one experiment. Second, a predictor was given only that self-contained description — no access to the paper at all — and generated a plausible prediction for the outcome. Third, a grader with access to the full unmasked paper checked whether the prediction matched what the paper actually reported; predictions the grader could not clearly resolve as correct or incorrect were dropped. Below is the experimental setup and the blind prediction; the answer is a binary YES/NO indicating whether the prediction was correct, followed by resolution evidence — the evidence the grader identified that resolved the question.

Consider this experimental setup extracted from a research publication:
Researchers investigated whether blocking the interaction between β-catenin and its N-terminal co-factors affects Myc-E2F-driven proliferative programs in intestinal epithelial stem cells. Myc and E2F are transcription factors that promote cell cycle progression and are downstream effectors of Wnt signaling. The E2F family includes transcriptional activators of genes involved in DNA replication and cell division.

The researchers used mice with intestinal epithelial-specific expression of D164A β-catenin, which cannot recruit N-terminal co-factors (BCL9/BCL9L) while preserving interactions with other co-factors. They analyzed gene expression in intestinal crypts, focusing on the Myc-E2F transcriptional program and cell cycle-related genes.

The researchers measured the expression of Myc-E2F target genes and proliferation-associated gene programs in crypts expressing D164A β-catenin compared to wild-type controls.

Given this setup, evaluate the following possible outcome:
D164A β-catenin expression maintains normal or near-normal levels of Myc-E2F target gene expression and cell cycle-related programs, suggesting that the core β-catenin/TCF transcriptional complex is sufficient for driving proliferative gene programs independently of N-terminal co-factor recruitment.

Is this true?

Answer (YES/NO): NO